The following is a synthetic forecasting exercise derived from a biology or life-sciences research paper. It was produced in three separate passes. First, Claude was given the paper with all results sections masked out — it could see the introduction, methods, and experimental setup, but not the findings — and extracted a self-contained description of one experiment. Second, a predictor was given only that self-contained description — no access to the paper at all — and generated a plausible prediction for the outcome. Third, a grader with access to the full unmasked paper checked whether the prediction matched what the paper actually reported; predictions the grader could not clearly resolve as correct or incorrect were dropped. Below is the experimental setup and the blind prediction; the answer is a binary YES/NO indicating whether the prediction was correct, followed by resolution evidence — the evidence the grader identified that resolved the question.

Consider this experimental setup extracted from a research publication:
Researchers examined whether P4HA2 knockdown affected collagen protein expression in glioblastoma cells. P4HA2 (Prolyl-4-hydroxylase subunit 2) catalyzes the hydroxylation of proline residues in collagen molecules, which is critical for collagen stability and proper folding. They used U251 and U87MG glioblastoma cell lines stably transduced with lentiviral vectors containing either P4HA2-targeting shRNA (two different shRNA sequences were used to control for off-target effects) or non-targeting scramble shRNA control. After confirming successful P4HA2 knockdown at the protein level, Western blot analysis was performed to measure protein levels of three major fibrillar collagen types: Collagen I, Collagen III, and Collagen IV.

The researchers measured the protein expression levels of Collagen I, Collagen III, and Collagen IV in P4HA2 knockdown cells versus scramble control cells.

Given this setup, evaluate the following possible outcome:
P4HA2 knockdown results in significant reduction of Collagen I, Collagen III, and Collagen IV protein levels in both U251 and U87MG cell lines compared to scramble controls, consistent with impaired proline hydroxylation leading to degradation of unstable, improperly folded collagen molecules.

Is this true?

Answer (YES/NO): YES